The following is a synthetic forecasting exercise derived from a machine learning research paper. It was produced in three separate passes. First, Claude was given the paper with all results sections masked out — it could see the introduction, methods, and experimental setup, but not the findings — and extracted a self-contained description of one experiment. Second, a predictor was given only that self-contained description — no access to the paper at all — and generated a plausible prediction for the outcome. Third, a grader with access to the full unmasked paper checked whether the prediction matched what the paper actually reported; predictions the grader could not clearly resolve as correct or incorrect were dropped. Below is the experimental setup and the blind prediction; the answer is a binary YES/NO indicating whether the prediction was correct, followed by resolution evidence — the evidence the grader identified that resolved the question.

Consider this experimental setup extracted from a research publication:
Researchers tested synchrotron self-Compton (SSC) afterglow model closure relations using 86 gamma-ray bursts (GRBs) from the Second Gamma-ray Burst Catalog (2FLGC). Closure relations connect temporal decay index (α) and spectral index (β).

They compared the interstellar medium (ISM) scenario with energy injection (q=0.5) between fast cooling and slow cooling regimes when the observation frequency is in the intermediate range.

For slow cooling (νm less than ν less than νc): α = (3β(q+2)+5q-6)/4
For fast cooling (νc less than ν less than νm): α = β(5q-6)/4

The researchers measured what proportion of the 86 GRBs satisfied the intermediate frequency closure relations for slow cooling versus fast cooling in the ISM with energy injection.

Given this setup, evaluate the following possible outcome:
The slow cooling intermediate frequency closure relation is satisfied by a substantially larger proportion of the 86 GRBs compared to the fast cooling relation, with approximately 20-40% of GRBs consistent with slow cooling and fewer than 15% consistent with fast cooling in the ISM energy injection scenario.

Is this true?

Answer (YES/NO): YES